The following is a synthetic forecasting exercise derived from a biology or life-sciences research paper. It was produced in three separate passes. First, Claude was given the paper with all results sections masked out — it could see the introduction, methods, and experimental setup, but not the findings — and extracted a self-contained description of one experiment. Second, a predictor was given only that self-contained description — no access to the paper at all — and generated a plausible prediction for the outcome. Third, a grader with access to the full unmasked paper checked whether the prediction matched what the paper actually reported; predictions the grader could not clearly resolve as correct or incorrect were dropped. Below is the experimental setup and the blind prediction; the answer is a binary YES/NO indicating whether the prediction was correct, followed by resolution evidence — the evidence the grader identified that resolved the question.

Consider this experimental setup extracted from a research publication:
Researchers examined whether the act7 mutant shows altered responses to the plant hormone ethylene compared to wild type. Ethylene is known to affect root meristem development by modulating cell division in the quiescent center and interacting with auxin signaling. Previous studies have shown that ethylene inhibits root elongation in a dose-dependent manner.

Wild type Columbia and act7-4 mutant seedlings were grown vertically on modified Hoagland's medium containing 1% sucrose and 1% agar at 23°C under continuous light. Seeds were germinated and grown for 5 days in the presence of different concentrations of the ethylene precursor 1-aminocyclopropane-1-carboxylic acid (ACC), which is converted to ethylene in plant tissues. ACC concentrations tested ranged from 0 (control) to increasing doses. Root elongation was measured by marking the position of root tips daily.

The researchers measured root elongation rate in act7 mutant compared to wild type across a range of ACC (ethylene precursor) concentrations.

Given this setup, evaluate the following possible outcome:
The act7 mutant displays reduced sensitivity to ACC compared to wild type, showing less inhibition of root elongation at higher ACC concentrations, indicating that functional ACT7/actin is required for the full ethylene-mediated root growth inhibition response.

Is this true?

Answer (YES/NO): NO